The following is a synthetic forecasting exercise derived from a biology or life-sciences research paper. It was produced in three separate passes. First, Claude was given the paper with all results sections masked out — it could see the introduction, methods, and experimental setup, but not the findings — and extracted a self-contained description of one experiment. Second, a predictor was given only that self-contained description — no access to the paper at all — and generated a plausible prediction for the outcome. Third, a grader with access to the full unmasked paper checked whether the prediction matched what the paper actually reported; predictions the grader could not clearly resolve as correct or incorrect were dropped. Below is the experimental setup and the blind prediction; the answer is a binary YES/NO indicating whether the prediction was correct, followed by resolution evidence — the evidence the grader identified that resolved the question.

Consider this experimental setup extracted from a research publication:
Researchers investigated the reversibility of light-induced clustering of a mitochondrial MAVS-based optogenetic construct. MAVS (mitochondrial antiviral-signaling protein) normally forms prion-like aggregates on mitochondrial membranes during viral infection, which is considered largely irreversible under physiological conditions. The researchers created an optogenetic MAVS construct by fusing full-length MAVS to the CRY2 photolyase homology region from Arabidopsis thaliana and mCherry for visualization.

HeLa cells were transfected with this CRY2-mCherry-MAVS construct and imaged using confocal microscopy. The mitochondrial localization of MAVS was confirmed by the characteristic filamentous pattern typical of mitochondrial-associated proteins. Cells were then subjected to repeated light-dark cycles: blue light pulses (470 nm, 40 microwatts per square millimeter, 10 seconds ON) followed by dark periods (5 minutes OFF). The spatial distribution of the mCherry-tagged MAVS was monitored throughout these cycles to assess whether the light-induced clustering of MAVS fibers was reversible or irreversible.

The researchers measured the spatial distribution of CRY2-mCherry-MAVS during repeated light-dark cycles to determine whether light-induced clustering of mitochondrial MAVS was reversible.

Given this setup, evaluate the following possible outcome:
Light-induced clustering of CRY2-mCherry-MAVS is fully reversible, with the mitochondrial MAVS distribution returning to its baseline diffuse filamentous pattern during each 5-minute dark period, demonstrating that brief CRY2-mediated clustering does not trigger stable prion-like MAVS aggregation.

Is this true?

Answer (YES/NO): YES